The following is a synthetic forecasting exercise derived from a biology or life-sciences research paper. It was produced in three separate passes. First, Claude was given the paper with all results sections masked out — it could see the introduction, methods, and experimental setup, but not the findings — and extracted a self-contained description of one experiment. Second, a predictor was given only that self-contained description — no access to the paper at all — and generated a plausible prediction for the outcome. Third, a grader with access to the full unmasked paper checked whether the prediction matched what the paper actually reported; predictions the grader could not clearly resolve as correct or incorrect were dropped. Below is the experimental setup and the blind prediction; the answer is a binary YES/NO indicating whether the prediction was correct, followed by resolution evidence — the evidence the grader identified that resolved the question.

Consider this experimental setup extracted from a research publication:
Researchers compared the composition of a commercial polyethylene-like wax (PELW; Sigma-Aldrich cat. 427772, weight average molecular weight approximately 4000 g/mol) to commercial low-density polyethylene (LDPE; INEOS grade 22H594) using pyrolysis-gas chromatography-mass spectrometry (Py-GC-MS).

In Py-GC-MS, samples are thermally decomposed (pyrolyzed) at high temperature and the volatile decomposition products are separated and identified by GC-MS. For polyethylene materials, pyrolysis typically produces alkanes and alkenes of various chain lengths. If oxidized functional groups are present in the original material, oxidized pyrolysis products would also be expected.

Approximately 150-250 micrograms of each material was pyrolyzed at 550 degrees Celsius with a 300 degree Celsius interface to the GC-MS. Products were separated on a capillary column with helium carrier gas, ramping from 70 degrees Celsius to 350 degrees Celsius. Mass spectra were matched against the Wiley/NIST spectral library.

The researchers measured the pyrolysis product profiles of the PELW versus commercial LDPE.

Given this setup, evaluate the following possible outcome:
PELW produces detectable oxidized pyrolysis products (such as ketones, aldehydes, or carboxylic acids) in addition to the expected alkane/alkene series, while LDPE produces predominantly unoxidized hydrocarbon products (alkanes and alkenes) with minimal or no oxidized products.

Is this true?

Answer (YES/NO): YES